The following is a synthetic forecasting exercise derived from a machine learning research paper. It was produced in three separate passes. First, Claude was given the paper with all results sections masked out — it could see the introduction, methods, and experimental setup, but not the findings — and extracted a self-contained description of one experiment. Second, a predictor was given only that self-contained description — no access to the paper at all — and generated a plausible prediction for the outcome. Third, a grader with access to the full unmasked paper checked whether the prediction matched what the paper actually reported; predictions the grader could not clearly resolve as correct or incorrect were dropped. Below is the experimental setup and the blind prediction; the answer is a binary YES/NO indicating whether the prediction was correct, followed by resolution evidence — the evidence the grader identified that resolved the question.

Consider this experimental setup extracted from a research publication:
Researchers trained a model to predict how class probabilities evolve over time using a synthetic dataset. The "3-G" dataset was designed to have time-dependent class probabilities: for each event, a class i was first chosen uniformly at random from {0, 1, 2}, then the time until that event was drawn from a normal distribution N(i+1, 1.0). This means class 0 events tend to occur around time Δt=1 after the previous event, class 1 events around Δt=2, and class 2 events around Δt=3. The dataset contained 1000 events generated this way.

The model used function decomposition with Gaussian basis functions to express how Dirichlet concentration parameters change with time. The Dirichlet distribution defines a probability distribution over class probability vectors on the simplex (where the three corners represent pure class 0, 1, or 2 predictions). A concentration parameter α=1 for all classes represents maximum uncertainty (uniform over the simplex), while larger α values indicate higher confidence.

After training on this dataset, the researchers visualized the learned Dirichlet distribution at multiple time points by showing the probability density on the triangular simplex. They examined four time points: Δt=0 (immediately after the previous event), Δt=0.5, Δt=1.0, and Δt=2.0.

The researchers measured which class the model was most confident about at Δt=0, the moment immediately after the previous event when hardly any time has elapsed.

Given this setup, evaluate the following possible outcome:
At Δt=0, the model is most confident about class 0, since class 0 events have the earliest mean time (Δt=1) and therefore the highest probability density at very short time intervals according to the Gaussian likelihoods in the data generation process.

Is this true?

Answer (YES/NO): YES